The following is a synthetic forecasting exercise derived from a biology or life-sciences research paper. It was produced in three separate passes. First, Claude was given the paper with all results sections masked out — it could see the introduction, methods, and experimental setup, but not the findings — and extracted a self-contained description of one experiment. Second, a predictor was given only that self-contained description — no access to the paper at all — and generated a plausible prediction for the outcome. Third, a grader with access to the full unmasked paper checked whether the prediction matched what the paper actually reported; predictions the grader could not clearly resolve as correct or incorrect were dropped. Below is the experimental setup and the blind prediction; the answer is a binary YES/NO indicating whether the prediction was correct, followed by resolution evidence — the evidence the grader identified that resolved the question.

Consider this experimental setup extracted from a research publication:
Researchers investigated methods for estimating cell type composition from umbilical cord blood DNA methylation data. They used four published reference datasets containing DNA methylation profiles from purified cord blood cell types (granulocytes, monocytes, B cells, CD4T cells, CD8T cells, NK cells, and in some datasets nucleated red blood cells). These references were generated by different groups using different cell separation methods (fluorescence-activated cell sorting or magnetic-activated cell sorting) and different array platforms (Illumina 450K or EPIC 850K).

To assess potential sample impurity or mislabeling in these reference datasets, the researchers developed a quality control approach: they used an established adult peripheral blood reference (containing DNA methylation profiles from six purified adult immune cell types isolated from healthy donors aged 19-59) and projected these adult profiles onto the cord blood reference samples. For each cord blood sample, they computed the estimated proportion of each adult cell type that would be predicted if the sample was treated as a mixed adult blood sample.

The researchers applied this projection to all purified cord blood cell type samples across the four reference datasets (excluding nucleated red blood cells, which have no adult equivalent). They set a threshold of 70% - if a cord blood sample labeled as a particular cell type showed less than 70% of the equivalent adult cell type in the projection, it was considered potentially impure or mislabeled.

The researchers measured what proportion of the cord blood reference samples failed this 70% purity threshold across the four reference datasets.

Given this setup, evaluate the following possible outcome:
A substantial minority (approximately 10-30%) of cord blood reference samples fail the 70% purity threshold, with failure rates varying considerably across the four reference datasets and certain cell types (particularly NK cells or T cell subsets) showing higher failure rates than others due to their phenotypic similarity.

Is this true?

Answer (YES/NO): YES